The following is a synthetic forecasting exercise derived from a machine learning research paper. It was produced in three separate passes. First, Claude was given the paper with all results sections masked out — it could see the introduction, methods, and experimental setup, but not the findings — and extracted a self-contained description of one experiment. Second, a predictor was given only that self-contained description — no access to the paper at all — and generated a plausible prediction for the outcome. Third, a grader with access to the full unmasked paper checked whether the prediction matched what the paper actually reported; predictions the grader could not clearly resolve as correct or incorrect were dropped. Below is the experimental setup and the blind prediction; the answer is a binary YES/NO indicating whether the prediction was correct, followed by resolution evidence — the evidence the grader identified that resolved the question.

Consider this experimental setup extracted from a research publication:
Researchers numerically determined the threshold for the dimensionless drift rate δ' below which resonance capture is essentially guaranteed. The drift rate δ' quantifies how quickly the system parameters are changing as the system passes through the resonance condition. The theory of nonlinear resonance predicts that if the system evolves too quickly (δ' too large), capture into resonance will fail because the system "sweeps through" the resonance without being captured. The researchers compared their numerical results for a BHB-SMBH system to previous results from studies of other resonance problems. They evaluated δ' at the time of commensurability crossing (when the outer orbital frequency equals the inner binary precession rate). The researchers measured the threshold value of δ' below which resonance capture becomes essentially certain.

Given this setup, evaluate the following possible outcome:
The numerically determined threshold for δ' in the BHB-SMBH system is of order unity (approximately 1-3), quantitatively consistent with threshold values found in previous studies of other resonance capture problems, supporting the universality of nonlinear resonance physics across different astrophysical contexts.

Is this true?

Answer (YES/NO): NO